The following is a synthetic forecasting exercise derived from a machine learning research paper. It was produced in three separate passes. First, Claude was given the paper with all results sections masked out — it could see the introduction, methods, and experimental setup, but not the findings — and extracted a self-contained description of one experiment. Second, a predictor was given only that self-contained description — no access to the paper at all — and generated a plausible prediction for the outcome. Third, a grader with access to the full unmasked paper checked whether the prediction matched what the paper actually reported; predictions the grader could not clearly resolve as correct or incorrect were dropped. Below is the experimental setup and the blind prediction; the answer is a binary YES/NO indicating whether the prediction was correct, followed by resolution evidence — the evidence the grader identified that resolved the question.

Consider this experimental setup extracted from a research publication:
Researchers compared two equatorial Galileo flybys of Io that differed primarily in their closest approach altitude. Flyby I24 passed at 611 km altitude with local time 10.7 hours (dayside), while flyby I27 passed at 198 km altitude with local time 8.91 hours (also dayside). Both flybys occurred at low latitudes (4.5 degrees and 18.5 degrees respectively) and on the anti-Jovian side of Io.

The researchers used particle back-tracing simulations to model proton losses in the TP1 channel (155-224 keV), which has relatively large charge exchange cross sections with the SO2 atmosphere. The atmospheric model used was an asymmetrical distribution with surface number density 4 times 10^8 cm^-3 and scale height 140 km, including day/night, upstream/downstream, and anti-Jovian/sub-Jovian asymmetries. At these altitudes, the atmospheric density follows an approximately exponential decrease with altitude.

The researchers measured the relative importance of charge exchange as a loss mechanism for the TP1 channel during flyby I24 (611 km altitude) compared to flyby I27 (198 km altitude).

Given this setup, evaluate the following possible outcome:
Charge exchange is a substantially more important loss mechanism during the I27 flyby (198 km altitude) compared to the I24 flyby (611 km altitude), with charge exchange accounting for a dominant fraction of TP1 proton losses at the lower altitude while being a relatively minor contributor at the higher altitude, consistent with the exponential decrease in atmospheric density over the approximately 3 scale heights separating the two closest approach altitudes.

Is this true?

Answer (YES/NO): NO